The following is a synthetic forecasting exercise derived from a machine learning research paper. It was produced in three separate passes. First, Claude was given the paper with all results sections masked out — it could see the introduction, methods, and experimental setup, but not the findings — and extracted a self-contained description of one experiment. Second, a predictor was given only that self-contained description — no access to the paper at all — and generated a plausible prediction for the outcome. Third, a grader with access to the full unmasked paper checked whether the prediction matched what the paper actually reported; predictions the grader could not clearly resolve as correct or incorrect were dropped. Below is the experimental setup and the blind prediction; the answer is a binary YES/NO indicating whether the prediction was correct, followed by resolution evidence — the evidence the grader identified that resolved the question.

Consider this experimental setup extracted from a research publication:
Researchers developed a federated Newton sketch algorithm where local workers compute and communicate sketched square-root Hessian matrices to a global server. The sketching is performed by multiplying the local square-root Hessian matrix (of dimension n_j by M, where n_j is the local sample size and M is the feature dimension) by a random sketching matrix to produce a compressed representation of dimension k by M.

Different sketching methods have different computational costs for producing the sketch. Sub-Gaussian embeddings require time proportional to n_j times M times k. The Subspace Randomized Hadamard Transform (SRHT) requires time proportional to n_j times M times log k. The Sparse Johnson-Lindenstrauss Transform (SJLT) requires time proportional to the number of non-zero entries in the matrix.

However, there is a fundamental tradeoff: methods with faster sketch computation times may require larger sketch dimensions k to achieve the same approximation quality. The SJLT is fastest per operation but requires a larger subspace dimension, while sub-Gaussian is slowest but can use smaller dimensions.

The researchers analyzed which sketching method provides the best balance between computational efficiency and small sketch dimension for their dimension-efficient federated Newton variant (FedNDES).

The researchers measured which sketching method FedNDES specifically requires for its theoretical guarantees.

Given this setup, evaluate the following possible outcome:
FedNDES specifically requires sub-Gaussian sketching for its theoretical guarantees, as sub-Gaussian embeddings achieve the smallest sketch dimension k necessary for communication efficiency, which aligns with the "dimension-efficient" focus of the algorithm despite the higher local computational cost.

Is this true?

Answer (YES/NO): NO